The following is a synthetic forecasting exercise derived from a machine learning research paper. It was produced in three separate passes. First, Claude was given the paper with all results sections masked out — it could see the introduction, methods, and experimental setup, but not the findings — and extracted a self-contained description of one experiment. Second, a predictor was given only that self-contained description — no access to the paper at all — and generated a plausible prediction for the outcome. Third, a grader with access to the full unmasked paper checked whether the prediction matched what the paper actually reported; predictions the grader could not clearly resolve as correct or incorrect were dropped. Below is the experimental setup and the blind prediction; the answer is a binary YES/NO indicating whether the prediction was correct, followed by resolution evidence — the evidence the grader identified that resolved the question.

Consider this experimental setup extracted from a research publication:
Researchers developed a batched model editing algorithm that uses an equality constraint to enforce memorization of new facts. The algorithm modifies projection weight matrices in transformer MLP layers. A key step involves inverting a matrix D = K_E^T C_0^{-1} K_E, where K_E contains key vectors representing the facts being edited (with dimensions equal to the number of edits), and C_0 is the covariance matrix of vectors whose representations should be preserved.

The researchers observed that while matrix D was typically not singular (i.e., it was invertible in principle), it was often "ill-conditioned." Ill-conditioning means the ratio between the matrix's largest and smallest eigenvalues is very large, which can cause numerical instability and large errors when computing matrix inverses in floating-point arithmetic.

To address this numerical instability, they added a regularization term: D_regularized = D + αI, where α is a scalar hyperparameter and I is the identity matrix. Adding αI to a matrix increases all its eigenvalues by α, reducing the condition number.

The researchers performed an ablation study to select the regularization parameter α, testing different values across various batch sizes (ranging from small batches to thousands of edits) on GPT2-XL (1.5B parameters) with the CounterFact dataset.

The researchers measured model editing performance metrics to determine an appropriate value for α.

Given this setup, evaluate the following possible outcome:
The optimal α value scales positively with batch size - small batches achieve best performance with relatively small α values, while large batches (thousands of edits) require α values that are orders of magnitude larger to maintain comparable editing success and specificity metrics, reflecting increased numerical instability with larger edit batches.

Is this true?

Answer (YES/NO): NO